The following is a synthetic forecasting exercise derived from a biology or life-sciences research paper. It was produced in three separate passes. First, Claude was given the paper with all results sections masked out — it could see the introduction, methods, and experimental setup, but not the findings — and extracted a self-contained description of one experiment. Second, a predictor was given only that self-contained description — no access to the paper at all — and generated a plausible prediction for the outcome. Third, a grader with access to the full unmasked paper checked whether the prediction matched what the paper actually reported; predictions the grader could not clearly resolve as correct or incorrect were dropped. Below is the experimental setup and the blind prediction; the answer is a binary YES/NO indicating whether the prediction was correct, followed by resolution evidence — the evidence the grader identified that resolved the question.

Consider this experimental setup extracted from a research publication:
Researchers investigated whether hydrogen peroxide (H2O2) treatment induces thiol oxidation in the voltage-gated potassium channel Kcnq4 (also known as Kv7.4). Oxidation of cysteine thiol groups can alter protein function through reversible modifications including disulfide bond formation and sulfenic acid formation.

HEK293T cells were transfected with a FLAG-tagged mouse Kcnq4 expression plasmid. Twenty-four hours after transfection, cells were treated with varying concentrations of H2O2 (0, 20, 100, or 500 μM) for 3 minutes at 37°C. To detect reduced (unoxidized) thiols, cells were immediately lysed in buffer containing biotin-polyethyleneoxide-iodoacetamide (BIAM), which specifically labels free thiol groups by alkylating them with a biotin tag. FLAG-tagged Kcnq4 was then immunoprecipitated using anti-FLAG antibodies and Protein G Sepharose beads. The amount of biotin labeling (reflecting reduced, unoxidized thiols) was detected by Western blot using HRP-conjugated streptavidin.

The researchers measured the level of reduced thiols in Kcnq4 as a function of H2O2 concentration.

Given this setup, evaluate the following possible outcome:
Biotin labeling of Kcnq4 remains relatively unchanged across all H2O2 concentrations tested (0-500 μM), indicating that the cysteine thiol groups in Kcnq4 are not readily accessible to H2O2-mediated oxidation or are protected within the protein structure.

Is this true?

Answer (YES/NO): NO